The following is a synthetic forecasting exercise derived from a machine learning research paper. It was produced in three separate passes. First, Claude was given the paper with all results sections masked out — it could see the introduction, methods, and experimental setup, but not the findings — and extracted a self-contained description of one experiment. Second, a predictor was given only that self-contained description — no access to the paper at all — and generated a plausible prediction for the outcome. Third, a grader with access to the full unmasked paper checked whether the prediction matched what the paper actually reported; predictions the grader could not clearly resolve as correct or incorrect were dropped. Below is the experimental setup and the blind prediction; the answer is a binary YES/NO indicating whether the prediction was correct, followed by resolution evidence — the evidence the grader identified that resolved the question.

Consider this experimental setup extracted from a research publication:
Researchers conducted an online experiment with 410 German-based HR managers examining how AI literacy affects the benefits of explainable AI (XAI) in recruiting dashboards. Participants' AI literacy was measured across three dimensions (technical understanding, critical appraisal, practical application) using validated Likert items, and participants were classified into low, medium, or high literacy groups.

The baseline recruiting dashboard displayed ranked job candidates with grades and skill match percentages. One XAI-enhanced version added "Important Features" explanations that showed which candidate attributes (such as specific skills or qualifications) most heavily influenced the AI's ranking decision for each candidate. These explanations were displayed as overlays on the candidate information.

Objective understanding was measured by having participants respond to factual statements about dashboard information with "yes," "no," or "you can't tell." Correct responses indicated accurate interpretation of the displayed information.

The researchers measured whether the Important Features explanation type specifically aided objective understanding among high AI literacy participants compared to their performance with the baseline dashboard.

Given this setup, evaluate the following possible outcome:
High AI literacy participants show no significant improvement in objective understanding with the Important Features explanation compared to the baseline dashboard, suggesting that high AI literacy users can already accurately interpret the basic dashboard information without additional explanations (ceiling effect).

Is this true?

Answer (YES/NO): NO